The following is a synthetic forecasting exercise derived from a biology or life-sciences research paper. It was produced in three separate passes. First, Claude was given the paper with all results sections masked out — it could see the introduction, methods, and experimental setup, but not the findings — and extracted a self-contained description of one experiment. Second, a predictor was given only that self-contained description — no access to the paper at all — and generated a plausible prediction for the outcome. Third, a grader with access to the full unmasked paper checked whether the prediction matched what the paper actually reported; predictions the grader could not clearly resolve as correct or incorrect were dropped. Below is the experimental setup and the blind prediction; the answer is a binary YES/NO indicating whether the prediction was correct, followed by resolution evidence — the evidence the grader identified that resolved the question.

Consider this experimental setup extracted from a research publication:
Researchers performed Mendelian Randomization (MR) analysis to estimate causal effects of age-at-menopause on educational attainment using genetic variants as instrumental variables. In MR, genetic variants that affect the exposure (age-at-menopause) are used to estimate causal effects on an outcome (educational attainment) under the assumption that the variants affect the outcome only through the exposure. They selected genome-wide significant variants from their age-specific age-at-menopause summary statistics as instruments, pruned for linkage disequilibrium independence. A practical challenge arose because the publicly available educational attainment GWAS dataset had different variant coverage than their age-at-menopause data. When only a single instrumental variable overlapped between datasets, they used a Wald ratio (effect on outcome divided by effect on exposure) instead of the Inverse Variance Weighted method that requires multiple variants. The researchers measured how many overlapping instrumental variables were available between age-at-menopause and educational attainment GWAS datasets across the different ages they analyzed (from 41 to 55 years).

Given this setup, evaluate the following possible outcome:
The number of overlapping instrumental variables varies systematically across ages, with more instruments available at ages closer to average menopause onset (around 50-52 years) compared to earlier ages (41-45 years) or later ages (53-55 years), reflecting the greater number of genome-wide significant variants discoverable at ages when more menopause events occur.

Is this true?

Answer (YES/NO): NO